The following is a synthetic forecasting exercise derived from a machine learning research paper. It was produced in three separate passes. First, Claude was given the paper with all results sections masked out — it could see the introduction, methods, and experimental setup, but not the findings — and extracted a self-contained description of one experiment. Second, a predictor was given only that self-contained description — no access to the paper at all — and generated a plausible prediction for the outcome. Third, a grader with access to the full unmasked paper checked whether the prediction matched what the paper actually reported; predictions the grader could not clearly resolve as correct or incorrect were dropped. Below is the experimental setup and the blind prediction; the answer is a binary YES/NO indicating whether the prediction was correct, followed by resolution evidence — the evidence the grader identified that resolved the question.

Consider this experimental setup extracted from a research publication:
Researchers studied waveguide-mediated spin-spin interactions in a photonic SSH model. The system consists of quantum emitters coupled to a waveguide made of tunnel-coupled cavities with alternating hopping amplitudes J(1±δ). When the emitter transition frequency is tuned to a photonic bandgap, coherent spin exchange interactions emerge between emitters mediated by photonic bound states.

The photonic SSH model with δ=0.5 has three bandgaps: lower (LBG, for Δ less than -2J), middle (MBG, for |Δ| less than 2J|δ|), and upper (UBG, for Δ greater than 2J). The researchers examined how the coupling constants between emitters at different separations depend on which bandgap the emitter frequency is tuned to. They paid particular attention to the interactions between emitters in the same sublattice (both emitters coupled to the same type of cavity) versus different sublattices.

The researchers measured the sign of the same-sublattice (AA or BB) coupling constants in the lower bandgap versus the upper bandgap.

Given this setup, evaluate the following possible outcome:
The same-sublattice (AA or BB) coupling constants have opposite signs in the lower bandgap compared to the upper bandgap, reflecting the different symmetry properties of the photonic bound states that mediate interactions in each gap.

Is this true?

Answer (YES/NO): YES